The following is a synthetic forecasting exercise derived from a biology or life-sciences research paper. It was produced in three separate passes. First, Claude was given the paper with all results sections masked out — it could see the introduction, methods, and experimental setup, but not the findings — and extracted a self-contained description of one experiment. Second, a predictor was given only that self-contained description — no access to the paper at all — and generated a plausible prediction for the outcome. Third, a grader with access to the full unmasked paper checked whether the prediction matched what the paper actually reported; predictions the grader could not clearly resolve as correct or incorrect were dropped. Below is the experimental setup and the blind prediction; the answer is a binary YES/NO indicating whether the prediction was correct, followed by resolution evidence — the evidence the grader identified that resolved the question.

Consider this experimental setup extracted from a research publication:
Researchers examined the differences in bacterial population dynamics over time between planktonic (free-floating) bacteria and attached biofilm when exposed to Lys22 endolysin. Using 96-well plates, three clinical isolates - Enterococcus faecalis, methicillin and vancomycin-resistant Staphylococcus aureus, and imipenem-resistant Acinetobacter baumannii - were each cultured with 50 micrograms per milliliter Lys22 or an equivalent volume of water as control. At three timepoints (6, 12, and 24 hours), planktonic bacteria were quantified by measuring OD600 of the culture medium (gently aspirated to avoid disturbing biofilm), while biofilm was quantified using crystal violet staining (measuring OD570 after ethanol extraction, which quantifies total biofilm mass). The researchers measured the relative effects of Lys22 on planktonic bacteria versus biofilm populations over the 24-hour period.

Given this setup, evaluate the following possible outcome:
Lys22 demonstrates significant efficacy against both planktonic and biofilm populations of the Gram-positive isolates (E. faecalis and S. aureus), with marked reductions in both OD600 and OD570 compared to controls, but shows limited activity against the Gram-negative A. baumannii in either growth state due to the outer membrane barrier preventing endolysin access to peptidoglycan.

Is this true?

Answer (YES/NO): NO